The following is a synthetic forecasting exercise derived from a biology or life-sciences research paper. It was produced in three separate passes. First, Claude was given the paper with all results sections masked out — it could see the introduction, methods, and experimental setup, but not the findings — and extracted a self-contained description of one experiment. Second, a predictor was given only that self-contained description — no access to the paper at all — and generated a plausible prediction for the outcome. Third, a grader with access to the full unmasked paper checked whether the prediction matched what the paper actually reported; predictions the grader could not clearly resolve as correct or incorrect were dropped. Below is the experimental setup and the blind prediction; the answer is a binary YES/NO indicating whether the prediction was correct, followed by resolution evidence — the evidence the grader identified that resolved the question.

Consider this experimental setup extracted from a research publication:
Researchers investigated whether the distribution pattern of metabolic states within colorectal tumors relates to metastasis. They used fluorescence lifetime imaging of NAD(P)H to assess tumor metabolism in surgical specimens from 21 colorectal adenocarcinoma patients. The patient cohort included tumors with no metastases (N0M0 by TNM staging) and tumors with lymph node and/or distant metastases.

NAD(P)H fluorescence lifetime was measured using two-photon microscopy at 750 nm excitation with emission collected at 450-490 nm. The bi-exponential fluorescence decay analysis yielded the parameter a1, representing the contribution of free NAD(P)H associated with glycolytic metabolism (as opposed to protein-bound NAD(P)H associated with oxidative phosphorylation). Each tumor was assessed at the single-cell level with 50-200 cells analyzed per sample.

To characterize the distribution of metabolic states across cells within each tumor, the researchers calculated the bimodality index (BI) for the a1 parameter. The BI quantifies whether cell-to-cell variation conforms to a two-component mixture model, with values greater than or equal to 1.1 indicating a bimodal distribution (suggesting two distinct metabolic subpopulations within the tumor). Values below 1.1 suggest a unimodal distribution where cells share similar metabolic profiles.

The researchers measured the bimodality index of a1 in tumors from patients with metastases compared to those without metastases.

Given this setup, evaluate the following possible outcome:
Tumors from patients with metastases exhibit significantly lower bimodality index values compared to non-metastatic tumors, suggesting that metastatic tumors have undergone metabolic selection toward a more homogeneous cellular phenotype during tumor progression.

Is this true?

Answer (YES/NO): NO